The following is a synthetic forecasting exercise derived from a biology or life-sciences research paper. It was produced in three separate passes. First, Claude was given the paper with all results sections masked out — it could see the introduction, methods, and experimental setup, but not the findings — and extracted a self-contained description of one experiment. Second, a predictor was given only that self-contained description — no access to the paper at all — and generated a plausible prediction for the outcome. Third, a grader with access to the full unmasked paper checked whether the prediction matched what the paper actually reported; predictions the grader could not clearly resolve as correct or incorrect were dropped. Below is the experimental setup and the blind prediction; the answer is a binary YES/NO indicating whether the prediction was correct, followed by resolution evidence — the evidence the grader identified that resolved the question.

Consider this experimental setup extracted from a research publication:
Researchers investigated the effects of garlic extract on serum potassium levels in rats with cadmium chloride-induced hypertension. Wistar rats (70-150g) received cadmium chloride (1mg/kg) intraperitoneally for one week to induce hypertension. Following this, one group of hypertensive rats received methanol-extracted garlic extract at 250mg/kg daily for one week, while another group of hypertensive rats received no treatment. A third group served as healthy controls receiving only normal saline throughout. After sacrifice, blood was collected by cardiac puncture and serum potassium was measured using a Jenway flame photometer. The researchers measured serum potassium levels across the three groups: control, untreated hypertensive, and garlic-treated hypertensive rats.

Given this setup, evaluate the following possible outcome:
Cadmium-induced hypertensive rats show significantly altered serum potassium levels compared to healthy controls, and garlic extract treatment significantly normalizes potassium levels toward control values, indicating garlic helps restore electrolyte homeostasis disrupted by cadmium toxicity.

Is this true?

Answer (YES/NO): NO